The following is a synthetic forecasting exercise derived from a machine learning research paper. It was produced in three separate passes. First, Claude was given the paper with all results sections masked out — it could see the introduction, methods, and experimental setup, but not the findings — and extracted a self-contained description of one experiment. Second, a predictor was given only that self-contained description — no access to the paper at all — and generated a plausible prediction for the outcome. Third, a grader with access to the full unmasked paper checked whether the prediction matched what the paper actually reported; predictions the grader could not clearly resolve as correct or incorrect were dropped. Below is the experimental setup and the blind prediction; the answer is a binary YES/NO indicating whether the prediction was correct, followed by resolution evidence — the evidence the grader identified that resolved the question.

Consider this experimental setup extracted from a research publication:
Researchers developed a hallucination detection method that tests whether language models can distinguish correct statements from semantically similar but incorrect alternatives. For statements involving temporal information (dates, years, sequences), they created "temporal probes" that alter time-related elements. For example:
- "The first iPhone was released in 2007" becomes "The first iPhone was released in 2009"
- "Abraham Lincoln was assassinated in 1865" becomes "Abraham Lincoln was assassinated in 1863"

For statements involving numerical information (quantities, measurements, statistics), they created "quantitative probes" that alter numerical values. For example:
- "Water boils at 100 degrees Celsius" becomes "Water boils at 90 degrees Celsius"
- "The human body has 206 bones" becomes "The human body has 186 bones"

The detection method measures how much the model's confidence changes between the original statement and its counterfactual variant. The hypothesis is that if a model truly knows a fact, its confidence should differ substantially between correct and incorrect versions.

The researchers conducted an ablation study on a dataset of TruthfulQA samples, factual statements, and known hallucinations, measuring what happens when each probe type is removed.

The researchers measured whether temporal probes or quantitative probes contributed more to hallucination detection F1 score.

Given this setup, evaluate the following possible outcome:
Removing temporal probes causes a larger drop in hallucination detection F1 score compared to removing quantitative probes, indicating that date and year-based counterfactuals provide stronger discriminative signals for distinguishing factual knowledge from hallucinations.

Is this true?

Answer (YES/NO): YES